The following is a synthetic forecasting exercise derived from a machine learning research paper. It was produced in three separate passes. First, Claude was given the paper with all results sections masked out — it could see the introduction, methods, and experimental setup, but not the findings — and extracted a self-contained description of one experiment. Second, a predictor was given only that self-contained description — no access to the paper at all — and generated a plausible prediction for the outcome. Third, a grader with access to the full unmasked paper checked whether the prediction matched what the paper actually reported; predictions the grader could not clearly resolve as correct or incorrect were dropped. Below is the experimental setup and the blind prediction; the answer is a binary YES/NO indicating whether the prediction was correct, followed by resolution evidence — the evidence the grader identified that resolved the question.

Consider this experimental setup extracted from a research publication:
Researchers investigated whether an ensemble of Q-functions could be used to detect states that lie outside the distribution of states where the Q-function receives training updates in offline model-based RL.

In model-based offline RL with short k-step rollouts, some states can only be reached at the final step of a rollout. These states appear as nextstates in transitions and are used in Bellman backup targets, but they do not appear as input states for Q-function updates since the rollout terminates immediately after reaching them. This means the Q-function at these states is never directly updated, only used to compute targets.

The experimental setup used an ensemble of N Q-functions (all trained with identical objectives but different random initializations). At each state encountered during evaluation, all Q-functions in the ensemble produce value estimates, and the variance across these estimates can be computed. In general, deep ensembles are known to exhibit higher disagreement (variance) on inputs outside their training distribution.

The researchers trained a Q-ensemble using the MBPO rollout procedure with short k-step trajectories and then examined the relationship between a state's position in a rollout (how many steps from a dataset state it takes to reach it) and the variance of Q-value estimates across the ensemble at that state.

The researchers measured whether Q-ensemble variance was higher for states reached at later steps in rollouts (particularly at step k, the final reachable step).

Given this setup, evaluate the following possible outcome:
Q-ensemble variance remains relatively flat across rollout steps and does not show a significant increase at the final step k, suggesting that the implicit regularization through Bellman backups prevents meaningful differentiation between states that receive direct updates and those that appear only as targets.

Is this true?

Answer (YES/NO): NO